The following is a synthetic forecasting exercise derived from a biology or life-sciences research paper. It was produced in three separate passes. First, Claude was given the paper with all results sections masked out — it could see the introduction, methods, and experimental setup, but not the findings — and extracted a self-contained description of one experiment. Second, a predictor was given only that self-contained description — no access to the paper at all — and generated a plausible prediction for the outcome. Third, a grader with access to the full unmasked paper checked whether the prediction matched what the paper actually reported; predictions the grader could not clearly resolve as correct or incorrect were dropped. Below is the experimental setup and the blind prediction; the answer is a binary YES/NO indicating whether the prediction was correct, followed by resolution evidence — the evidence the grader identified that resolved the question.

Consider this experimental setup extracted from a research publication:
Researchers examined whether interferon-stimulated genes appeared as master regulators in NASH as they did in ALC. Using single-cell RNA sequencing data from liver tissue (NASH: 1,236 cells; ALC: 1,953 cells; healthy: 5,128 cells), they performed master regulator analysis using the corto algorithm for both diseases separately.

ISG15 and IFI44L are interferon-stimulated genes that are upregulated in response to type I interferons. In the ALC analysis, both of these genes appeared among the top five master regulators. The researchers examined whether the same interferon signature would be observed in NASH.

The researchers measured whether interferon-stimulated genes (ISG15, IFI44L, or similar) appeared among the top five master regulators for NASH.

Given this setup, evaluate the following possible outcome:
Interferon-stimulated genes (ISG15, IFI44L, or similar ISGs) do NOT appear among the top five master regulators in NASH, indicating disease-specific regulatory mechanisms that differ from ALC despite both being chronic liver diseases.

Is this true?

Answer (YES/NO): YES